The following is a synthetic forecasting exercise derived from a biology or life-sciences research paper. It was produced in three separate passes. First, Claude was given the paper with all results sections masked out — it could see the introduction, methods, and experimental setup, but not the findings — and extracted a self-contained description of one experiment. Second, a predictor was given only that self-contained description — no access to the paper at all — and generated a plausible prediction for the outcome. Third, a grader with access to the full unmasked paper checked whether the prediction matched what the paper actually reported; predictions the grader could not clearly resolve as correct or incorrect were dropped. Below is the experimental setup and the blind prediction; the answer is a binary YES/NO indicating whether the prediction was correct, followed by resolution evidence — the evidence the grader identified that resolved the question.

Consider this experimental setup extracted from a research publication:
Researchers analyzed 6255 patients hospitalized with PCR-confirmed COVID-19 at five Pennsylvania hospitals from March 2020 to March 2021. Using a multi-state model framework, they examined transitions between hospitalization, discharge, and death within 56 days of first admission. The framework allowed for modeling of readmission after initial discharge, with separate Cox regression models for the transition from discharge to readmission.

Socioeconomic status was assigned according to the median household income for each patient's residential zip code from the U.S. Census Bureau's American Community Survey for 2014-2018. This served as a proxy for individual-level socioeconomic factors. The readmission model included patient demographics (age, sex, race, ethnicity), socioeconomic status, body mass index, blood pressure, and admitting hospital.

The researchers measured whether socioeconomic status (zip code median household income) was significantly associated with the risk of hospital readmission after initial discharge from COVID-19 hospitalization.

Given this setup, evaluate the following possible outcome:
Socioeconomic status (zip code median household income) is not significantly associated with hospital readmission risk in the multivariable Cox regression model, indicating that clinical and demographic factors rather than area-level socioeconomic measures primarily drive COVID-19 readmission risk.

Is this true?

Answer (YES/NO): YES